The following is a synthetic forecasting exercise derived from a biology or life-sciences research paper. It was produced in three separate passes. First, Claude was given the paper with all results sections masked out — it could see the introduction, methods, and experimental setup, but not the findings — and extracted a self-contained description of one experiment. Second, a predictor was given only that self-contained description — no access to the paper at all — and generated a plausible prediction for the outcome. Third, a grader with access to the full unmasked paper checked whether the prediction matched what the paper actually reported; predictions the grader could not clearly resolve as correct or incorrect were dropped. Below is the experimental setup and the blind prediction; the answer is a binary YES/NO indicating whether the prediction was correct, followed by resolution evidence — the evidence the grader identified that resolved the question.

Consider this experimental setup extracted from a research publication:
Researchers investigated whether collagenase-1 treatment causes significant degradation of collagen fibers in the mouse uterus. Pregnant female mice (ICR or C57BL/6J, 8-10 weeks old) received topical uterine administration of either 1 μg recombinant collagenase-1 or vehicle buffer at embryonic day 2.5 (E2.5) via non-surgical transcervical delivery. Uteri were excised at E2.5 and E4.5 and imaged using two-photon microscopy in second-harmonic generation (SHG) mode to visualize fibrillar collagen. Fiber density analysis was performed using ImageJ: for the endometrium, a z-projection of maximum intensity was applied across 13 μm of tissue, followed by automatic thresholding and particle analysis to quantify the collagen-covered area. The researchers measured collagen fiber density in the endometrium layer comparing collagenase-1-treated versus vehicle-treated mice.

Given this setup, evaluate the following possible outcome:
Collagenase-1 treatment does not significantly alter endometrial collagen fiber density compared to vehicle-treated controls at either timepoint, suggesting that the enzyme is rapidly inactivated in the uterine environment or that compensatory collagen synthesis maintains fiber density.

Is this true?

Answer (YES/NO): NO